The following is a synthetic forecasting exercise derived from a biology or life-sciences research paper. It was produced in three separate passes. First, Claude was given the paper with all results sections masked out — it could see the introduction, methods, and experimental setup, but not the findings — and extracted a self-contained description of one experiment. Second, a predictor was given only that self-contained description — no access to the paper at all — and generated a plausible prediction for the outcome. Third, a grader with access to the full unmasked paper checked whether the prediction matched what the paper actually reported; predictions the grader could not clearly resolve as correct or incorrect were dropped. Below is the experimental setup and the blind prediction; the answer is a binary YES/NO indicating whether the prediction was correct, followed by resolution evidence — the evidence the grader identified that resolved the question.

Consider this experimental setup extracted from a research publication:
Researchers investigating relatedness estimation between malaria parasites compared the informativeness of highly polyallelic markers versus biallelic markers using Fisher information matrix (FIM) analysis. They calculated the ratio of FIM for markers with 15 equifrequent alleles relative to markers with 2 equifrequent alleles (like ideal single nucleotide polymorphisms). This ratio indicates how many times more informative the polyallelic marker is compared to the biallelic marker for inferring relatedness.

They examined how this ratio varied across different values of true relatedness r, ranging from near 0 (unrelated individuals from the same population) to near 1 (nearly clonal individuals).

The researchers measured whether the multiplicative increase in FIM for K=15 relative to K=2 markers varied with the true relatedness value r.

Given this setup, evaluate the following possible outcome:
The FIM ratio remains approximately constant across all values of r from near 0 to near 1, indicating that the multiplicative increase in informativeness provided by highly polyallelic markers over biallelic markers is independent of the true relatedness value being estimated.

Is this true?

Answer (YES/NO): NO